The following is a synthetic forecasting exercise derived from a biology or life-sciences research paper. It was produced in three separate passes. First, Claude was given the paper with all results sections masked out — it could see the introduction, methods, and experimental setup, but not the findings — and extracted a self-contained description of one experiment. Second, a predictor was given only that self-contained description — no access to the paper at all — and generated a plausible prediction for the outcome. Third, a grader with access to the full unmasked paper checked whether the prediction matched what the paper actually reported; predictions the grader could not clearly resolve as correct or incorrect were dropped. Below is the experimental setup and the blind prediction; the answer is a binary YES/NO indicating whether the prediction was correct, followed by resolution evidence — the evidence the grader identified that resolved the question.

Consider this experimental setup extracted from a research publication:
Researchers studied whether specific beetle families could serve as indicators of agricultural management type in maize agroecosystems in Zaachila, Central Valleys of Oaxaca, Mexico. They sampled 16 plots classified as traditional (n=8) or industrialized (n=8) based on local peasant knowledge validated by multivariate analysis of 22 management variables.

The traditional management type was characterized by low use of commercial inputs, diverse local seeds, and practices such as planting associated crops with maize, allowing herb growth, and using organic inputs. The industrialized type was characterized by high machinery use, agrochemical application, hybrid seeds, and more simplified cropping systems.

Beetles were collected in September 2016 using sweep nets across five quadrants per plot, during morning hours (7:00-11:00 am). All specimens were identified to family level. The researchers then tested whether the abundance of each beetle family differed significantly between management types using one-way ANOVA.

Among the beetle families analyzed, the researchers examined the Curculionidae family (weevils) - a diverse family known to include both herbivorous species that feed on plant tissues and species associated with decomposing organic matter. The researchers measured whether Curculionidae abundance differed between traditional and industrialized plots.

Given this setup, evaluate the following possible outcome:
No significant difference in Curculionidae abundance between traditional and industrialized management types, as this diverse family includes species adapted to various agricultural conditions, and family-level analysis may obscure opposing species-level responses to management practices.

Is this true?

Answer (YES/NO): NO